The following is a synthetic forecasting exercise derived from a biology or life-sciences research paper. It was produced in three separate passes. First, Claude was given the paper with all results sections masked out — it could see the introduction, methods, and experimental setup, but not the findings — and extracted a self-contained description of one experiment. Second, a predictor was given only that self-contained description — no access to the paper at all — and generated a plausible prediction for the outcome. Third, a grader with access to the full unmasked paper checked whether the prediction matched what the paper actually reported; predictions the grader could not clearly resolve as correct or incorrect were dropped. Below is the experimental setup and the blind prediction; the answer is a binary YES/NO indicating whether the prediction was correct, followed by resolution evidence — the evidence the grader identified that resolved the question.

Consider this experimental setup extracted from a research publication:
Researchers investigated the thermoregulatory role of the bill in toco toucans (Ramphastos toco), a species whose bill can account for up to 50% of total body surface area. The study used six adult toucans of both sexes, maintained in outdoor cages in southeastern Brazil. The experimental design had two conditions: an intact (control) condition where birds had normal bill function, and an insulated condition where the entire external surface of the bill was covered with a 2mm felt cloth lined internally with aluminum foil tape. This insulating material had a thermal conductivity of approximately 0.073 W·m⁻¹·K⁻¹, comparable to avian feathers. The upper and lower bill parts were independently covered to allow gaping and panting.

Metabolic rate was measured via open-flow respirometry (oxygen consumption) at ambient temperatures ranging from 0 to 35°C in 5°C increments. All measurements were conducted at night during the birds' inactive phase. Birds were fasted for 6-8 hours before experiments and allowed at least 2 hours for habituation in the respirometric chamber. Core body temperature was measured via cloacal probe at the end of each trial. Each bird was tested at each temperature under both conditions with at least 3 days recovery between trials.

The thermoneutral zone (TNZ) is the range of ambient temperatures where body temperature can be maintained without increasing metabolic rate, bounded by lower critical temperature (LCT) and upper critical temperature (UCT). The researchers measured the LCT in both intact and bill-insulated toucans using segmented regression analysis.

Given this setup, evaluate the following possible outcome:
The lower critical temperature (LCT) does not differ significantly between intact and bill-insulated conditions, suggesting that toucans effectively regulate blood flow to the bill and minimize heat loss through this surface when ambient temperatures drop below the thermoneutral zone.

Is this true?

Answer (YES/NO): YES